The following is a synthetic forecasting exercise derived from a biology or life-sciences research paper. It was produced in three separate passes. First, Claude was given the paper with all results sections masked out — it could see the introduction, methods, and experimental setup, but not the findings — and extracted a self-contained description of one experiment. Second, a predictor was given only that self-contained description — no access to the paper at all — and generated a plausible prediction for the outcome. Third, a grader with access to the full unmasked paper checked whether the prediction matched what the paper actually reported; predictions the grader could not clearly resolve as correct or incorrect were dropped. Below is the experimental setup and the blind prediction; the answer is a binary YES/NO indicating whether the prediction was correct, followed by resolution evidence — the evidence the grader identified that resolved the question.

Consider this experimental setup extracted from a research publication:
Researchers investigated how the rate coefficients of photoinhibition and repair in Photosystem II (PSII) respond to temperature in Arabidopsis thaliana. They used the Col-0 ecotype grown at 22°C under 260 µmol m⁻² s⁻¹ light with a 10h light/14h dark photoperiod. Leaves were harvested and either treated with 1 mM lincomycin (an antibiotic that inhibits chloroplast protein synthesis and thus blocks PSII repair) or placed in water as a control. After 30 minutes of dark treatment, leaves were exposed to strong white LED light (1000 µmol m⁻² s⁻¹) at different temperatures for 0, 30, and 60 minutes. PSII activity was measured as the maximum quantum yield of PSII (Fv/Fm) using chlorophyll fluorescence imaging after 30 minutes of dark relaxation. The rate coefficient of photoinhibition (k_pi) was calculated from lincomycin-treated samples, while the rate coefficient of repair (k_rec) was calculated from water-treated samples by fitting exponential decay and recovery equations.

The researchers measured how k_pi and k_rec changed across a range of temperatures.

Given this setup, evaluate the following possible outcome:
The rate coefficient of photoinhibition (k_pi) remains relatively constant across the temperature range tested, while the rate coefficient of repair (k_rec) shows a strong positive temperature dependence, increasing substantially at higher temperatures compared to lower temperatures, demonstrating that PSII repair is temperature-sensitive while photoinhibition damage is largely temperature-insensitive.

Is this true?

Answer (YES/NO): YES